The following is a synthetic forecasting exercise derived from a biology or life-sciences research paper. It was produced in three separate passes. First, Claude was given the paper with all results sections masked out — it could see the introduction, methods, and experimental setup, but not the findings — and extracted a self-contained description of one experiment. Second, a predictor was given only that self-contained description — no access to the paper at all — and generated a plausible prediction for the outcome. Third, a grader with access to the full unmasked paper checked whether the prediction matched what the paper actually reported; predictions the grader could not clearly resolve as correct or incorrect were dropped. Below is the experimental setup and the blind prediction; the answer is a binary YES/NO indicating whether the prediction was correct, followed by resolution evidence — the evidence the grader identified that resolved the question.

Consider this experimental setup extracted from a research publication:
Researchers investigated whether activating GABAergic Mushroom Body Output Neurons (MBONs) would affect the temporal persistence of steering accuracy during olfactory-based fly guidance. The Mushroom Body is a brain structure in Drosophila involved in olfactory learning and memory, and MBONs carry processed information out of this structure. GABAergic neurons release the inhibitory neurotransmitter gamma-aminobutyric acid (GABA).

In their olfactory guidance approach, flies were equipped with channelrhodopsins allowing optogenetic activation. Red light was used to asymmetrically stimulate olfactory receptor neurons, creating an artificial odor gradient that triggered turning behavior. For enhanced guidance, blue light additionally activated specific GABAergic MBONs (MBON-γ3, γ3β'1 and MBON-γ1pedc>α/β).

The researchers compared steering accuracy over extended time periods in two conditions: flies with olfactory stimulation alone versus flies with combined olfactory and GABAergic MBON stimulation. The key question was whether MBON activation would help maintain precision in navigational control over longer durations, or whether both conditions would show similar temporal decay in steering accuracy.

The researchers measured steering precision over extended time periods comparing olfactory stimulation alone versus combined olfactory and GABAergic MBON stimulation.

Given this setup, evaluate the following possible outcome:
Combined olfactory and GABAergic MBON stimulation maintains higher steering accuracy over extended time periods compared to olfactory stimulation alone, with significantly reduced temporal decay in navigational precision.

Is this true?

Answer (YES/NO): YES